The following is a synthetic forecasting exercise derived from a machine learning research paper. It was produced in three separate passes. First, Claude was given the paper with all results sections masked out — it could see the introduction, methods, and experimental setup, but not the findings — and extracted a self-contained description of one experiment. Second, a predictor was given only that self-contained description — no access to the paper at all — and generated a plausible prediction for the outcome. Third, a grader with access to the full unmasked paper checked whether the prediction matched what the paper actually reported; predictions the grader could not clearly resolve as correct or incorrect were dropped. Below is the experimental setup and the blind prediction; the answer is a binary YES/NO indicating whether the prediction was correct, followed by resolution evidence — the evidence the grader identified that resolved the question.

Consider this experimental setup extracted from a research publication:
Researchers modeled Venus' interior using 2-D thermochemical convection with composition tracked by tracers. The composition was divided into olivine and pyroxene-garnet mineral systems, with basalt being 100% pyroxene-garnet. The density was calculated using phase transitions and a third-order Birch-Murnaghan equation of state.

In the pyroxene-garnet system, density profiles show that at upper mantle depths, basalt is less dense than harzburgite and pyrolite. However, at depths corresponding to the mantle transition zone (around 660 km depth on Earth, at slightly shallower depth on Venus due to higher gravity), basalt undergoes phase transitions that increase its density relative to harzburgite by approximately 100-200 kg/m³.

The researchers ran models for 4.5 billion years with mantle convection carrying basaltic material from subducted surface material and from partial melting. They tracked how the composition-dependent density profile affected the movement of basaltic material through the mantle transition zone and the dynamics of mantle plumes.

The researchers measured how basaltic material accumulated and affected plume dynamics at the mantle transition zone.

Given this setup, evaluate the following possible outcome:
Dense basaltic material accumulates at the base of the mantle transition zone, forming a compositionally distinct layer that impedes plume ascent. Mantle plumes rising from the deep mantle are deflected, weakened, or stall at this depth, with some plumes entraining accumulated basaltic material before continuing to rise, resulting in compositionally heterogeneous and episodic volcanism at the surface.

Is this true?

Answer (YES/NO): NO